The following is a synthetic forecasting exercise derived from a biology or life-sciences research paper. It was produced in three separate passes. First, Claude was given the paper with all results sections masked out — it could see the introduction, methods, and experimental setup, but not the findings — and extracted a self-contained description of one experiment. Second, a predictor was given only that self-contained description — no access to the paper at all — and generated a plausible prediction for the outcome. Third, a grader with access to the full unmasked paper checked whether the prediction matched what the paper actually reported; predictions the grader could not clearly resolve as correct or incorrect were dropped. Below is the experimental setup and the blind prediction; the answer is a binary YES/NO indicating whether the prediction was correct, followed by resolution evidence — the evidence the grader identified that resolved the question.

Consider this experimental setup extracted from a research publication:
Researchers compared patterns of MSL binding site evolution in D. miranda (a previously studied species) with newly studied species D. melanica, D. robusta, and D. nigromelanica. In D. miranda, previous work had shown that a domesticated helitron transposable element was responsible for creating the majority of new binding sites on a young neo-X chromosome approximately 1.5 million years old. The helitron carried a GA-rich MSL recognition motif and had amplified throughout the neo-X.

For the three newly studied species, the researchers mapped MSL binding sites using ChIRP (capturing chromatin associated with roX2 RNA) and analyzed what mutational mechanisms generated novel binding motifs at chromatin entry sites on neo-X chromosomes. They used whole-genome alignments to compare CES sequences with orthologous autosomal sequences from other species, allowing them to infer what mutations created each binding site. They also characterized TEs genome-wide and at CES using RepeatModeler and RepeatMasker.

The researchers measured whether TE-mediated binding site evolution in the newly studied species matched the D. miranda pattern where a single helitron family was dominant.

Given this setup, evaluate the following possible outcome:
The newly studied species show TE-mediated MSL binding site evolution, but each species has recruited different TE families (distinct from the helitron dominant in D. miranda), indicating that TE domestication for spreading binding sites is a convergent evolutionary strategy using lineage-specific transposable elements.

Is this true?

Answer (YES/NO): NO